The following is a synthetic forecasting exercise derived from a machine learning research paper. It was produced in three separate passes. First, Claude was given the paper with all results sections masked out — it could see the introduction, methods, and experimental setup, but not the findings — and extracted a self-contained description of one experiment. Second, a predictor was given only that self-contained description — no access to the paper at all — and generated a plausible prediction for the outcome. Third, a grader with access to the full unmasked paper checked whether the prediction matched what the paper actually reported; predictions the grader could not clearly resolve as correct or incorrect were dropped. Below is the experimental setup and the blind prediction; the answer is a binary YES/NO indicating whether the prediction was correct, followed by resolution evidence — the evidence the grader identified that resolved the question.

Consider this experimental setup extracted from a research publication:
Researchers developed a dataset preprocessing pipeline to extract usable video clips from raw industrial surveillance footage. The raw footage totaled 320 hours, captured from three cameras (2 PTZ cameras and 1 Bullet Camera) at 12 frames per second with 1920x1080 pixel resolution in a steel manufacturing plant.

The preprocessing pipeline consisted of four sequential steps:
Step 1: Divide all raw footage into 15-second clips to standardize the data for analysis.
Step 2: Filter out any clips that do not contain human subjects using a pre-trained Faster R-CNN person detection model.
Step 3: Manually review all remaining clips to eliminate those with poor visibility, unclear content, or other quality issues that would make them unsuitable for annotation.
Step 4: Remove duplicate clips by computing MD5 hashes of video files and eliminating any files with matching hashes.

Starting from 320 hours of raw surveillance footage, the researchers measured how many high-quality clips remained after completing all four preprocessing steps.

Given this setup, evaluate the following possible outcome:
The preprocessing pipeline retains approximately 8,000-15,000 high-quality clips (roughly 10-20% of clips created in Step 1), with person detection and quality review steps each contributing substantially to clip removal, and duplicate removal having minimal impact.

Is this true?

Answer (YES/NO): NO